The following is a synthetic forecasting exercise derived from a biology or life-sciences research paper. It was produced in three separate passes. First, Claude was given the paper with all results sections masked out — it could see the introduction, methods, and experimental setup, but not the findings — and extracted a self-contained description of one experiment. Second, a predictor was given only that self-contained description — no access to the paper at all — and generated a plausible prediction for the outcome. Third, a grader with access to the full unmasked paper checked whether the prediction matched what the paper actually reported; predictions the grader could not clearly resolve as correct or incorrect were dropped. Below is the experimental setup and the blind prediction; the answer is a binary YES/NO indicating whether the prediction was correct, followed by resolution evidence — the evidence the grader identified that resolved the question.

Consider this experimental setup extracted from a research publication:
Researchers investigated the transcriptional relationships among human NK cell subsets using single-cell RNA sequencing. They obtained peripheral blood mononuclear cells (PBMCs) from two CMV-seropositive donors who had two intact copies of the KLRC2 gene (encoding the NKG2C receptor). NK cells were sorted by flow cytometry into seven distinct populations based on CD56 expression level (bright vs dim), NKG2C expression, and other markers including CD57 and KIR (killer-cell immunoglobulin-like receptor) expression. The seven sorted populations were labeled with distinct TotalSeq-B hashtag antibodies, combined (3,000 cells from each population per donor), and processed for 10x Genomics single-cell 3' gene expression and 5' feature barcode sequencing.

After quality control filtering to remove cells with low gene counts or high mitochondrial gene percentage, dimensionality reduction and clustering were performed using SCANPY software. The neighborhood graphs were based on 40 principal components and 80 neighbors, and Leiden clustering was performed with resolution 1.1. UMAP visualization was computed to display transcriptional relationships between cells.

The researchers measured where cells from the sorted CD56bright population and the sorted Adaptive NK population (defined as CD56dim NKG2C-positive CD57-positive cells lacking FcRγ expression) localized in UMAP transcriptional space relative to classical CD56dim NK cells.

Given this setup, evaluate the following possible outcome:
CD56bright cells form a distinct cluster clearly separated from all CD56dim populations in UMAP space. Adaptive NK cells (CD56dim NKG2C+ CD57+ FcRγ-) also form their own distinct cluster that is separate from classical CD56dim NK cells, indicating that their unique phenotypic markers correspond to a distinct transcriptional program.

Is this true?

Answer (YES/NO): NO